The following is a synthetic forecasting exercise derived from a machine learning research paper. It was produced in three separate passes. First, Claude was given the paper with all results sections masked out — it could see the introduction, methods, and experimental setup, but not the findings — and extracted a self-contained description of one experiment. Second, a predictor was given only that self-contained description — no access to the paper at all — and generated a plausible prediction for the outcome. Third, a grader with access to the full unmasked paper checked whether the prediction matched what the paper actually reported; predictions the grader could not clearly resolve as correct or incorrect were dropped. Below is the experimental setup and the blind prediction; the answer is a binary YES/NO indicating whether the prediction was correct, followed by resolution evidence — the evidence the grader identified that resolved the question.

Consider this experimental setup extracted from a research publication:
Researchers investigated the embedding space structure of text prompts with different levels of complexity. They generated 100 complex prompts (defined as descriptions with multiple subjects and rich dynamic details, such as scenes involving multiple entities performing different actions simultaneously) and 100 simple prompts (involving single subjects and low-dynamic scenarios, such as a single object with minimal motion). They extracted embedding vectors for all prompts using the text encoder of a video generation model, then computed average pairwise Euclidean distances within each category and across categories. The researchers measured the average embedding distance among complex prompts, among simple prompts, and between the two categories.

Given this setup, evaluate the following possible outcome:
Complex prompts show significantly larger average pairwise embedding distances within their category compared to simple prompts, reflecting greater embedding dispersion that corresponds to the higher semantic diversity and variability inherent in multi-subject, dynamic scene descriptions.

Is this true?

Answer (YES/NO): YES